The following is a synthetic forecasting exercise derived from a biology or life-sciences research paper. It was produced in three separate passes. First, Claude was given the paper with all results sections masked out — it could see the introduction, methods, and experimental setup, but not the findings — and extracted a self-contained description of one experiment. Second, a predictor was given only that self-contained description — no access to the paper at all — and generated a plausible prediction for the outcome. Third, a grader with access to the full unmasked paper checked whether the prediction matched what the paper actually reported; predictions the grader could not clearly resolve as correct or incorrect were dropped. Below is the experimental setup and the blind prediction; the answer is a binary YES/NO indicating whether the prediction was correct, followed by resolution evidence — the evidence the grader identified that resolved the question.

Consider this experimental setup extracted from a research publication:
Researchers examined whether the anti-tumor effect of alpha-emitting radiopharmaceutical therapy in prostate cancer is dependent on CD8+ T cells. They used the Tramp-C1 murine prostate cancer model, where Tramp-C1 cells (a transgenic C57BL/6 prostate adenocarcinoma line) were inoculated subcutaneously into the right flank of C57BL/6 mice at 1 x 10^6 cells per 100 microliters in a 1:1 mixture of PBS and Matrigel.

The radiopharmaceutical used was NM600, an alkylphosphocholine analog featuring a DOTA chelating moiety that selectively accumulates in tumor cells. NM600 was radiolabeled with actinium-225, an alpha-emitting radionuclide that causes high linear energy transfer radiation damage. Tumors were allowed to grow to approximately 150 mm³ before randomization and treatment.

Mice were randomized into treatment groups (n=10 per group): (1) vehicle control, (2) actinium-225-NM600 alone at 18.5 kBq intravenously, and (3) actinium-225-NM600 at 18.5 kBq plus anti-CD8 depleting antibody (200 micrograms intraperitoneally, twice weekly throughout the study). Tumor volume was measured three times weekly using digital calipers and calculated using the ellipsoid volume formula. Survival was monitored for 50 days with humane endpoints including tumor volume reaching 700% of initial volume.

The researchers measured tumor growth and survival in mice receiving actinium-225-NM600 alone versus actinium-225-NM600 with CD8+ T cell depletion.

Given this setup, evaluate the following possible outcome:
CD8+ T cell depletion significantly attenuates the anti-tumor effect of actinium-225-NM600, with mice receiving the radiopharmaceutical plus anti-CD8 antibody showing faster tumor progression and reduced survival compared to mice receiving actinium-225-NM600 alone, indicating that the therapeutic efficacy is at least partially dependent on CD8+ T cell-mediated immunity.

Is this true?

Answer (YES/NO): NO